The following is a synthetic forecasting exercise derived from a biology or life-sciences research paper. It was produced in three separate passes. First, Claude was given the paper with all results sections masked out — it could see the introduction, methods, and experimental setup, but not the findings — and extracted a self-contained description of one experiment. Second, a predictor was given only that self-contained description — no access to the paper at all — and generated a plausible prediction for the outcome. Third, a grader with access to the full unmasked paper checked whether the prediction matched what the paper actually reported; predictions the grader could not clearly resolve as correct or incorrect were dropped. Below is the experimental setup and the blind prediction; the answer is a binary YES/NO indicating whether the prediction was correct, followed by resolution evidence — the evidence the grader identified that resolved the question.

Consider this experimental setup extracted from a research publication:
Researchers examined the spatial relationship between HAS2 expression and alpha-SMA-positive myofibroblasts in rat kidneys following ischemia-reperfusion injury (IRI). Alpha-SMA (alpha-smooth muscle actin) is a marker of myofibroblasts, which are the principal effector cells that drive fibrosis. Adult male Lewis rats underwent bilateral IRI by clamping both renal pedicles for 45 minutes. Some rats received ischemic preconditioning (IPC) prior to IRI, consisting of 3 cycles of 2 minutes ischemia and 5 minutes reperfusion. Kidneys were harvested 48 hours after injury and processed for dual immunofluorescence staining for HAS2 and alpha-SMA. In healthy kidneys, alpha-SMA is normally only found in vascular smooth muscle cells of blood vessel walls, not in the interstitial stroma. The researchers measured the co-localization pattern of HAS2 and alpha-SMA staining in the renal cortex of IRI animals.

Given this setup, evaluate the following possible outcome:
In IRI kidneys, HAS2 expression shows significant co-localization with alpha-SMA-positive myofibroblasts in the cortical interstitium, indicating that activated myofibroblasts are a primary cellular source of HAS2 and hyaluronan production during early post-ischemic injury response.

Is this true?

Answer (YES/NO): YES